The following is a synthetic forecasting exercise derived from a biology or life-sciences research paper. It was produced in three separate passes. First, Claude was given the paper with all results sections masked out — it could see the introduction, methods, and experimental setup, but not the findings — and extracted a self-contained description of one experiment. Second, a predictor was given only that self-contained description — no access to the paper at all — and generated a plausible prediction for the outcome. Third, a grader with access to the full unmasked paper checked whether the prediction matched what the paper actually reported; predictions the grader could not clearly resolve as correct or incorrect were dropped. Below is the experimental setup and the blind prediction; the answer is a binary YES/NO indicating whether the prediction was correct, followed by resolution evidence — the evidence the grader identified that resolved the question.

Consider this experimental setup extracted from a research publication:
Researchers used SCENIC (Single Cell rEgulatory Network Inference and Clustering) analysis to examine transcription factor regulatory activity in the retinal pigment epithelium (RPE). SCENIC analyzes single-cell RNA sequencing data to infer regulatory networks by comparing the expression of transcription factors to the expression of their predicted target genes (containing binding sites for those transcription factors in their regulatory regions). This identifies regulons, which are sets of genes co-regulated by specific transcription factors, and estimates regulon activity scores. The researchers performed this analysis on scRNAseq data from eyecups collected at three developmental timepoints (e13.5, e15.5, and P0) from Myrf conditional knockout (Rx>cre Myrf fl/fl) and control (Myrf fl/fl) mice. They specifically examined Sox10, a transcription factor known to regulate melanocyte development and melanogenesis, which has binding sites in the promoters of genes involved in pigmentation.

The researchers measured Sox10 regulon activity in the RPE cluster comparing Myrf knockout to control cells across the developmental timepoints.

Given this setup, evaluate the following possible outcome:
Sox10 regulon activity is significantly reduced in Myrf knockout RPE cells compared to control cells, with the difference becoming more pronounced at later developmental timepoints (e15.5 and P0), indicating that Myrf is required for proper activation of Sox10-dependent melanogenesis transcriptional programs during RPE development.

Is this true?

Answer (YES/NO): YES